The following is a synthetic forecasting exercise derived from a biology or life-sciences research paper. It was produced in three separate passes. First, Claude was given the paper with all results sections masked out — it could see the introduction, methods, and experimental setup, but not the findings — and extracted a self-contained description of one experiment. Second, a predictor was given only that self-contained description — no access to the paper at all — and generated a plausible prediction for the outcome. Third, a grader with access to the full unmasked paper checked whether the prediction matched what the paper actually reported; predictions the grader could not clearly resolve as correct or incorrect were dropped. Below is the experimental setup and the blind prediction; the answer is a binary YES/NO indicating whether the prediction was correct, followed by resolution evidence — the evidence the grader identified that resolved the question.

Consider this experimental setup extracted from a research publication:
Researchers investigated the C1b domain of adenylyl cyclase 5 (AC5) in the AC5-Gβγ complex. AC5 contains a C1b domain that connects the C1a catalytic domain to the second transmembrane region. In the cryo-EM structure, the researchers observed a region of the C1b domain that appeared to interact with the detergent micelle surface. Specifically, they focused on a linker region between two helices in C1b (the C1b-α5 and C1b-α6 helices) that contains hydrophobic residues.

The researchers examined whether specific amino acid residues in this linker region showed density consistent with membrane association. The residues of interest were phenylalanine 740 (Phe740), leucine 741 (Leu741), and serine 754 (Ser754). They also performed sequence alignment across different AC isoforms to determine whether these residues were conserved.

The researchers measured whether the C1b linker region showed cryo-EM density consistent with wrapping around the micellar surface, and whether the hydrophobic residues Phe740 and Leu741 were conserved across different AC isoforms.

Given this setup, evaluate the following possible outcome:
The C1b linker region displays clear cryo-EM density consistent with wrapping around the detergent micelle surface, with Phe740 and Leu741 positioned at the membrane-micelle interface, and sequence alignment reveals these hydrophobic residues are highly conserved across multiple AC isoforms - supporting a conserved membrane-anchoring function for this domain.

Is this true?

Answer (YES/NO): YES